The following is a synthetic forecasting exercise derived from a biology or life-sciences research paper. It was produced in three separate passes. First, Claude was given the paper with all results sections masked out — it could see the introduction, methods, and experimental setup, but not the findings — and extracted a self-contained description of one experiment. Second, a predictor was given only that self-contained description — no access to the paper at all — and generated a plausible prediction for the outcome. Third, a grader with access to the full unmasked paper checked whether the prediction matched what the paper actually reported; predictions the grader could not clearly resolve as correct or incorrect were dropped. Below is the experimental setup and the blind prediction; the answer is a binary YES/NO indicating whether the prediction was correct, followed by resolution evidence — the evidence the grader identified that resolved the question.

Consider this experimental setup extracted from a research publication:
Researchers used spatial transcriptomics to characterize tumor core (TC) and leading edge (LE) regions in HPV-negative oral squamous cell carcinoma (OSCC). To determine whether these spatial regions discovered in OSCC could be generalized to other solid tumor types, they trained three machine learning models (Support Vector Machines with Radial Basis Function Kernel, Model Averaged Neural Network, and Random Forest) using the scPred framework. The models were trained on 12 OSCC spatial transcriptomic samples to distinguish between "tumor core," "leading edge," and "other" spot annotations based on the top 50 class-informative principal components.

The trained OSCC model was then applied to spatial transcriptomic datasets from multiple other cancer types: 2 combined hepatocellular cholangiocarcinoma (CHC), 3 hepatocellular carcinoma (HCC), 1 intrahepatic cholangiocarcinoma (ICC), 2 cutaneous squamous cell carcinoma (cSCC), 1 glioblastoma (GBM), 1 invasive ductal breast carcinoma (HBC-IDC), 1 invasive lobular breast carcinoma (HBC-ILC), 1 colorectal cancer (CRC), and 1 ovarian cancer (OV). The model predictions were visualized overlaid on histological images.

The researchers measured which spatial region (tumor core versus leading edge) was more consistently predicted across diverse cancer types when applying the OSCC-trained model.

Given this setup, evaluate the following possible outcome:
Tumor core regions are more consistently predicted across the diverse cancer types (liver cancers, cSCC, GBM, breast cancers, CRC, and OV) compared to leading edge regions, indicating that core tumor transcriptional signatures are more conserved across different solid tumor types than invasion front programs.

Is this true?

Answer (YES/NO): NO